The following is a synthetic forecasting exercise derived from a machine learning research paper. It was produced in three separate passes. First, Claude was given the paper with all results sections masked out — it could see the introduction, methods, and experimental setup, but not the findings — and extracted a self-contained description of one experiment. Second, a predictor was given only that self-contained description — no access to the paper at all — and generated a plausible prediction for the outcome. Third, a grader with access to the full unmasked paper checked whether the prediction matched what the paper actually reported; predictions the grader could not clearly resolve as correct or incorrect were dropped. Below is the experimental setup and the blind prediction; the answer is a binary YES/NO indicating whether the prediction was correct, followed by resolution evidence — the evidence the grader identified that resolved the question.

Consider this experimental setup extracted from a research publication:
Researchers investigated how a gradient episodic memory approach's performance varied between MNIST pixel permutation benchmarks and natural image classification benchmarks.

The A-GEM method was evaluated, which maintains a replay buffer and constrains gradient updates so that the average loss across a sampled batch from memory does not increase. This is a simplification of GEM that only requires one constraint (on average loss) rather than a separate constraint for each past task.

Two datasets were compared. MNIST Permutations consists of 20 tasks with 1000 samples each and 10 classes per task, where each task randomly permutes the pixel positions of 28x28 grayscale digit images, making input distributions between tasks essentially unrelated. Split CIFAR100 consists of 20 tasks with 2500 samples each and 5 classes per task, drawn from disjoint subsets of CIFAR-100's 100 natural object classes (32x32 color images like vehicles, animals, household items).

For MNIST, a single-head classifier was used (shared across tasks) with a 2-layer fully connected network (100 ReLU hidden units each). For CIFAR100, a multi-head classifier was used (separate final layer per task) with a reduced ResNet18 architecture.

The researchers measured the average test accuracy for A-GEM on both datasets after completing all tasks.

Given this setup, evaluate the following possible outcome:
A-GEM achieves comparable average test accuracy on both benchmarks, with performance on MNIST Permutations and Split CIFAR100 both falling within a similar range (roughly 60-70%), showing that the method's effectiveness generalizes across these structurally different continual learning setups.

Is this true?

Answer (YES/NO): NO